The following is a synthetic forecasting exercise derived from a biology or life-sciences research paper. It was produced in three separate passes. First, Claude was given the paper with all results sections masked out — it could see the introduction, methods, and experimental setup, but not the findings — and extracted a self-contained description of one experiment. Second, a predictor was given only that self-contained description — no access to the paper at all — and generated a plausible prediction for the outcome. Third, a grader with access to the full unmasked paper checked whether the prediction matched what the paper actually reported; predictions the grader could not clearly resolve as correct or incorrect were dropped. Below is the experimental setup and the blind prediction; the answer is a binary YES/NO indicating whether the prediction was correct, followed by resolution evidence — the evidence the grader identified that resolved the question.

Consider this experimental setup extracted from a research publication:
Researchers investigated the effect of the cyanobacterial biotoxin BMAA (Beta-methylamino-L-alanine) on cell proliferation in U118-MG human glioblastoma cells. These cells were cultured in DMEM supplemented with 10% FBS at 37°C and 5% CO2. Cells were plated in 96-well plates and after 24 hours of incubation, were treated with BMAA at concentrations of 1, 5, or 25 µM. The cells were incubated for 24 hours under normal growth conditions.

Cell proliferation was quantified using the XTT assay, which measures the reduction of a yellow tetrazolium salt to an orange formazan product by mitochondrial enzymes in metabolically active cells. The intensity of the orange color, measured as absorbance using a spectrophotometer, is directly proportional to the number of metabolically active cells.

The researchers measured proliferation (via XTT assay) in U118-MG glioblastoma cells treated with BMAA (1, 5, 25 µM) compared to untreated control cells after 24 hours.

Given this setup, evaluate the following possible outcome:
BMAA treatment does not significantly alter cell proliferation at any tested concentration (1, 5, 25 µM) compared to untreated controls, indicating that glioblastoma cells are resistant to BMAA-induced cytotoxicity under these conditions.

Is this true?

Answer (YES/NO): NO